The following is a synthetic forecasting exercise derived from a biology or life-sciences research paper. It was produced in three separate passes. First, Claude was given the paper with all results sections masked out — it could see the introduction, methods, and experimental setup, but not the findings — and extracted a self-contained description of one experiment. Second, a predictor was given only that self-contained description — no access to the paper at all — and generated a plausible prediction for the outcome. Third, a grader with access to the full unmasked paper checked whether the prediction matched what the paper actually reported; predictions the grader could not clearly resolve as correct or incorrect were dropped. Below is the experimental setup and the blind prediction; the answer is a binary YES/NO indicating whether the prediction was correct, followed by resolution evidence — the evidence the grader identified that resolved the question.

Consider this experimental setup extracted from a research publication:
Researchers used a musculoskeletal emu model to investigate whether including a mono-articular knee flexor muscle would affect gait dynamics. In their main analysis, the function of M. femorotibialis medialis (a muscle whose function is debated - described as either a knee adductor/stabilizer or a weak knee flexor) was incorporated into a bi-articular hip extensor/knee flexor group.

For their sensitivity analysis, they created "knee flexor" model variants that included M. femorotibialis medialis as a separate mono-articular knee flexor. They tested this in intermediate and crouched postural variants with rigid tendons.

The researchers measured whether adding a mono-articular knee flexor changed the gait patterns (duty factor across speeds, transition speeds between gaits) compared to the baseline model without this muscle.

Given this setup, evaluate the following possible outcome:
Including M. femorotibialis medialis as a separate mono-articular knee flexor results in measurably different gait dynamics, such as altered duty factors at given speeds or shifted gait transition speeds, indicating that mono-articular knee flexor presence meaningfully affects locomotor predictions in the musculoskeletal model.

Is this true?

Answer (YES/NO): YES